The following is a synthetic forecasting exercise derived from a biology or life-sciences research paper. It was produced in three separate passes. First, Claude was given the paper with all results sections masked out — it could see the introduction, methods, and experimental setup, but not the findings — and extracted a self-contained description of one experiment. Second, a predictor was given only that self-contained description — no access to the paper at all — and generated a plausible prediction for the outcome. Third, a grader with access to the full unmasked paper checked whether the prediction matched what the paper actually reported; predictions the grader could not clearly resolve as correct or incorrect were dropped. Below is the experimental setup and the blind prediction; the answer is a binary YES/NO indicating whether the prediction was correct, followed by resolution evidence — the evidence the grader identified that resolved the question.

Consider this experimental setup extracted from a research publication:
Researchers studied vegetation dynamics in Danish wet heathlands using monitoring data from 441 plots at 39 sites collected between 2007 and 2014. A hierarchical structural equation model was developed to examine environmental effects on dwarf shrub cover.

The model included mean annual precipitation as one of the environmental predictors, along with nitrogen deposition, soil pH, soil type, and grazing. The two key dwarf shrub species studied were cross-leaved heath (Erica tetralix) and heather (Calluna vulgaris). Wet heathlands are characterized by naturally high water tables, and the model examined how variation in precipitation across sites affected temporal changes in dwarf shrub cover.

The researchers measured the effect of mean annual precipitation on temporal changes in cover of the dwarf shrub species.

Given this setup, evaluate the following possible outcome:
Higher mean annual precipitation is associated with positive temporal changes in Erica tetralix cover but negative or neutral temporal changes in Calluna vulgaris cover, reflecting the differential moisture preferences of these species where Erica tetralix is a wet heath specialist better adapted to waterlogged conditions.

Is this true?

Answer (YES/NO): NO